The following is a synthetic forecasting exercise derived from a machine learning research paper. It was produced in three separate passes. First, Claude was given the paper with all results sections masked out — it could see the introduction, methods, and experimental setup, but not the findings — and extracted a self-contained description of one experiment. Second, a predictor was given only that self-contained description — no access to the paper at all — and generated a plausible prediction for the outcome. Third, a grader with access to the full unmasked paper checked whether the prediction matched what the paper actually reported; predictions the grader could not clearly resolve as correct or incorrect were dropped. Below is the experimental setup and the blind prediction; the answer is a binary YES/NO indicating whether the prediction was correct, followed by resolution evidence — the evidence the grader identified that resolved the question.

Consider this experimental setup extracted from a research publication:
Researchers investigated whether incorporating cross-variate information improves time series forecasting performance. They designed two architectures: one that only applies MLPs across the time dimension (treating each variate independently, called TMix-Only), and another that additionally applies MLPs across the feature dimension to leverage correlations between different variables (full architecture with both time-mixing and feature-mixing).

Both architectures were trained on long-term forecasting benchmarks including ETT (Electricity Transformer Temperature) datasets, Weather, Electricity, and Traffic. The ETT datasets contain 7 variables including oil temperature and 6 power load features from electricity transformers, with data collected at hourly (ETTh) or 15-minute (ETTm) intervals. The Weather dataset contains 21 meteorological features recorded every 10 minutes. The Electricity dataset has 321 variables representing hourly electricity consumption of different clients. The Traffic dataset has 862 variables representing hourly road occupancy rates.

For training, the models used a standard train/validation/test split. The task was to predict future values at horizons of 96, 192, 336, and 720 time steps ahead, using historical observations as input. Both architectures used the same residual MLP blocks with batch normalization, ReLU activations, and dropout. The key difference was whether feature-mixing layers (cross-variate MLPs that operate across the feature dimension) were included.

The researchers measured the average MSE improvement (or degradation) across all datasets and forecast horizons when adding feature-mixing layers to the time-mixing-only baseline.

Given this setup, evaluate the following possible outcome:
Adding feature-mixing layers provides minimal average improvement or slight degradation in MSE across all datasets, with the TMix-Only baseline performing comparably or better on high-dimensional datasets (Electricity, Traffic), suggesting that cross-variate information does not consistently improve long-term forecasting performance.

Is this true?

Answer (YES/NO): YES